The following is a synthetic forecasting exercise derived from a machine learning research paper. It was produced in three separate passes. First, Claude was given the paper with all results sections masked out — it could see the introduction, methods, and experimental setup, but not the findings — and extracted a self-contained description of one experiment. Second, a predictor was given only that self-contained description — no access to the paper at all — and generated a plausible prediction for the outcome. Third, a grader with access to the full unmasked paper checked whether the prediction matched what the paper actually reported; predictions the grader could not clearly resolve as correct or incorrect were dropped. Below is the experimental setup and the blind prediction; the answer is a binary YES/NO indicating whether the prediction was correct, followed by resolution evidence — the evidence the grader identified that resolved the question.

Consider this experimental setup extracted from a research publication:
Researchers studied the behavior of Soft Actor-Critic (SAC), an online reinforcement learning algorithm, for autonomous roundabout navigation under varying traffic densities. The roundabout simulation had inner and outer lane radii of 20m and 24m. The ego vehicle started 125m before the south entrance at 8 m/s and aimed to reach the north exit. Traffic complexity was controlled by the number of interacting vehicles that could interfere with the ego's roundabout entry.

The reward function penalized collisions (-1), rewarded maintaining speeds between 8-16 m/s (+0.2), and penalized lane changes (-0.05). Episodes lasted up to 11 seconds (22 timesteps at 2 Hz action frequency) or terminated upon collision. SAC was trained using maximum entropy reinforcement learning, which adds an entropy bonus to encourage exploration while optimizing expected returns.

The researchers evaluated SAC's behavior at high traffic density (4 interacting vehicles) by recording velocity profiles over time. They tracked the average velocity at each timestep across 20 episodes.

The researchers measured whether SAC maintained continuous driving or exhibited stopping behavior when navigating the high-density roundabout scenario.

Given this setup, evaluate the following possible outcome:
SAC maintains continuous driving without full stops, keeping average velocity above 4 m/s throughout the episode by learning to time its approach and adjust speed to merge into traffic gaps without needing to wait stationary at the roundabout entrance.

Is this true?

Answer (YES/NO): NO